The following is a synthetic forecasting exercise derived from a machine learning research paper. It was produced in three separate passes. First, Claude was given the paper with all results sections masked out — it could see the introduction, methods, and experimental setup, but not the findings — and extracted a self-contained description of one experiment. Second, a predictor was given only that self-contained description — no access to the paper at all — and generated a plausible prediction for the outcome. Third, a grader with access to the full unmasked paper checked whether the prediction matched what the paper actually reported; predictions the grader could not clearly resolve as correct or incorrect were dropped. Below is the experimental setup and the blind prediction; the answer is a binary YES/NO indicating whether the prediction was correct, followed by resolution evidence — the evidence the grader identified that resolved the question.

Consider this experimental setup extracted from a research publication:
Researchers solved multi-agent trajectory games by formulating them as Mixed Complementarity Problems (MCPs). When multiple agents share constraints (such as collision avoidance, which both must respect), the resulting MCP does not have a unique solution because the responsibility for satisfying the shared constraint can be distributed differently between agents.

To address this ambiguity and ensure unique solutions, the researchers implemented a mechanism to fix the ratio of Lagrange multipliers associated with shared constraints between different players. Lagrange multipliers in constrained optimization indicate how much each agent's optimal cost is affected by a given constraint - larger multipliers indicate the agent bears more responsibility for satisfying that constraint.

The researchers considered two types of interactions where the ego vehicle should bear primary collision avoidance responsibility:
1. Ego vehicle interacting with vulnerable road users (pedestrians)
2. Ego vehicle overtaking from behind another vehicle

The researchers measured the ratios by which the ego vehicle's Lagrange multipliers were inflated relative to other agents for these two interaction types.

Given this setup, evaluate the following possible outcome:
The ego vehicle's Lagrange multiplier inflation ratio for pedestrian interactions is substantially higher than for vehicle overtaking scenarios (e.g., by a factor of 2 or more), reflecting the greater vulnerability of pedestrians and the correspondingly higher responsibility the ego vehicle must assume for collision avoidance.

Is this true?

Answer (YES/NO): NO